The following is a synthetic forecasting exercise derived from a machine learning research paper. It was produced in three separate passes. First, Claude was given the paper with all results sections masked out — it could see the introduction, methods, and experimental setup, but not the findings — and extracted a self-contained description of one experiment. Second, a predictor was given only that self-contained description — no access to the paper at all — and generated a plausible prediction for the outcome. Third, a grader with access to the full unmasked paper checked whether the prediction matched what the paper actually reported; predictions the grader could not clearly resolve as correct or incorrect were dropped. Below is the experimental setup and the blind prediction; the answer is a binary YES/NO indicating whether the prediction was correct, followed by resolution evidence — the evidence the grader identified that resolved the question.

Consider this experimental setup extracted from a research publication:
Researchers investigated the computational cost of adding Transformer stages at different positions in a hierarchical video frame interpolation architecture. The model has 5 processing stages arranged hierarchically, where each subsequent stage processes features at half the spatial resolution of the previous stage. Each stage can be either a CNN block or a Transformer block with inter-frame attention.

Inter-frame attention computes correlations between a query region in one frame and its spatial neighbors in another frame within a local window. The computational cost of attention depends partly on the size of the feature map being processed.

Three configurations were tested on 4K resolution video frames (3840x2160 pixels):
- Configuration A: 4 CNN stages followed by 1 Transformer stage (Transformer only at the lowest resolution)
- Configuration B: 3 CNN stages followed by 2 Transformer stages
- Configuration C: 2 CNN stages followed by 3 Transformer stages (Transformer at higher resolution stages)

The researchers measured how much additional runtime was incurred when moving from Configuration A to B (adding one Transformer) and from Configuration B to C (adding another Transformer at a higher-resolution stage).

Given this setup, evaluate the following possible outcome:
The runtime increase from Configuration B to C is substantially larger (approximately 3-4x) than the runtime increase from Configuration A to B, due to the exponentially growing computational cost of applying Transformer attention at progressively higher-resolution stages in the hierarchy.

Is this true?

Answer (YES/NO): NO